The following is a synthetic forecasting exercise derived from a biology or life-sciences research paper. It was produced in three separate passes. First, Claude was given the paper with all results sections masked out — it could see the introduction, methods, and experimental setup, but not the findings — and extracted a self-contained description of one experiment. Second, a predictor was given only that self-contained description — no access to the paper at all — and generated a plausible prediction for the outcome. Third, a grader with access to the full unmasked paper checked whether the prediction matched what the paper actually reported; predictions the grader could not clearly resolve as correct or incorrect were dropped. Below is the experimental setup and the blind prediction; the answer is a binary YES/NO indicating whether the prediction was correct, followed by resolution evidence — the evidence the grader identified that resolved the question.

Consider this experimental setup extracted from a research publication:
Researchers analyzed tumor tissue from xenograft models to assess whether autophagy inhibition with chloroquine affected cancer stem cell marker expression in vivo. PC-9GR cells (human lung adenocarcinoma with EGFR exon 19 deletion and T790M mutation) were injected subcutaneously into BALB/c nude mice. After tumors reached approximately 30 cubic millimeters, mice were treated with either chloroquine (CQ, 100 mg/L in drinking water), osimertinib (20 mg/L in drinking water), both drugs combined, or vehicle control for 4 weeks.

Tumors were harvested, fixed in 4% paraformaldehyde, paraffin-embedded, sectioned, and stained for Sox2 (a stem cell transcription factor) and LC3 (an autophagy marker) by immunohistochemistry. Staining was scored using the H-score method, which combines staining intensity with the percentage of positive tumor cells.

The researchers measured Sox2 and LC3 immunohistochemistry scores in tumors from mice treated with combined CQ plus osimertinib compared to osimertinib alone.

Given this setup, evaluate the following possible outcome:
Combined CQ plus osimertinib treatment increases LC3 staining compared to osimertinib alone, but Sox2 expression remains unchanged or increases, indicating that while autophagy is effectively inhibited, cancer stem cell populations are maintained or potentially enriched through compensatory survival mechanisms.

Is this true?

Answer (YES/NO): NO